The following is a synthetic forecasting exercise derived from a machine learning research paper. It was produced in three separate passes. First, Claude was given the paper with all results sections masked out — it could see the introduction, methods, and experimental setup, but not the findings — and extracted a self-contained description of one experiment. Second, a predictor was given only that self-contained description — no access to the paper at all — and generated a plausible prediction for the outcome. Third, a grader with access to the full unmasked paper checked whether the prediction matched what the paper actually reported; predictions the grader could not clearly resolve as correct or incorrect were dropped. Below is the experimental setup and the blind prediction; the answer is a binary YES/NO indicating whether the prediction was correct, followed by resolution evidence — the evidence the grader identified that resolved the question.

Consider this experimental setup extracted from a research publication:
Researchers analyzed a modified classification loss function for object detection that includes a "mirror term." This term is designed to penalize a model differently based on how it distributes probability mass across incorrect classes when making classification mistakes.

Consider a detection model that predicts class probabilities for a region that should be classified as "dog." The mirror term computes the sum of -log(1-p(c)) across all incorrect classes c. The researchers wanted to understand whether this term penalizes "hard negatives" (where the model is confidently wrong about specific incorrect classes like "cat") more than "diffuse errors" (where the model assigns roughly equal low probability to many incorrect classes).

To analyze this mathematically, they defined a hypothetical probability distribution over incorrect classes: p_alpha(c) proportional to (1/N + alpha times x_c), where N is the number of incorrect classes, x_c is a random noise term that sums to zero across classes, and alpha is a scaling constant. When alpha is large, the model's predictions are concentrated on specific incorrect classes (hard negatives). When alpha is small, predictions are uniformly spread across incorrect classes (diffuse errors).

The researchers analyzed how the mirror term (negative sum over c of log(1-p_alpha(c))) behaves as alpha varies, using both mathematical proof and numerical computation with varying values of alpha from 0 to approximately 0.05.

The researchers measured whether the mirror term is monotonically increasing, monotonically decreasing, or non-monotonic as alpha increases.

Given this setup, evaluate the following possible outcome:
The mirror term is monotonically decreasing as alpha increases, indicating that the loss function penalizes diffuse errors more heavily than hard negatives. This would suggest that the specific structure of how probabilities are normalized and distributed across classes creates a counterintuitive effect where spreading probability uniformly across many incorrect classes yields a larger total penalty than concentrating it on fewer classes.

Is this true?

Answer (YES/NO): NO